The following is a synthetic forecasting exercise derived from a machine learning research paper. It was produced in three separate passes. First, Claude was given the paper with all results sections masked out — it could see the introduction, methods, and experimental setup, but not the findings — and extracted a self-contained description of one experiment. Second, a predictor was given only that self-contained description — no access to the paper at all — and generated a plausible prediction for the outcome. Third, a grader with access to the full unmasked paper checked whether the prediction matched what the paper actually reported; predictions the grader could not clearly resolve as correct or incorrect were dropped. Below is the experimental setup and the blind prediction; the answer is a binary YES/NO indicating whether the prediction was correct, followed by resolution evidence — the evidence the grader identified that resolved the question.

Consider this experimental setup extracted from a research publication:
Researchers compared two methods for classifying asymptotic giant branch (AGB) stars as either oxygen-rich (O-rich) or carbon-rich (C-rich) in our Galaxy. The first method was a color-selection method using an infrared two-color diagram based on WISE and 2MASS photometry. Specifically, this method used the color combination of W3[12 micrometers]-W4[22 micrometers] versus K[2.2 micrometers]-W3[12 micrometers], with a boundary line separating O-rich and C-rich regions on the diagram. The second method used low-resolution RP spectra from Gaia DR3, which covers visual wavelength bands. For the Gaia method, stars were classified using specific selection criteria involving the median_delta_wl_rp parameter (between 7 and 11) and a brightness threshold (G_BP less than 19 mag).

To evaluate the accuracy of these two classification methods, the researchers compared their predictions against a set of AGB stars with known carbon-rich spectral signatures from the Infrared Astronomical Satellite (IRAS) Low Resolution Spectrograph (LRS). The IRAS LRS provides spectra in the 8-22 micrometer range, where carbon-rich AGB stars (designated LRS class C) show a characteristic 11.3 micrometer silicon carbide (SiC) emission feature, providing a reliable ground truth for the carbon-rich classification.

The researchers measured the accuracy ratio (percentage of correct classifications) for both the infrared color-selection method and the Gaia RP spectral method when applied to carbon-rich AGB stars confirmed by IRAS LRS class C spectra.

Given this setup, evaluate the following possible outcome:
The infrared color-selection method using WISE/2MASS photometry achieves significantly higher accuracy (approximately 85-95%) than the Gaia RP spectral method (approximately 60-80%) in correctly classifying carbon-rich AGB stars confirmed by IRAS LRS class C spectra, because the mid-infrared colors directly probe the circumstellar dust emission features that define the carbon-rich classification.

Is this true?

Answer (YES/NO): NO